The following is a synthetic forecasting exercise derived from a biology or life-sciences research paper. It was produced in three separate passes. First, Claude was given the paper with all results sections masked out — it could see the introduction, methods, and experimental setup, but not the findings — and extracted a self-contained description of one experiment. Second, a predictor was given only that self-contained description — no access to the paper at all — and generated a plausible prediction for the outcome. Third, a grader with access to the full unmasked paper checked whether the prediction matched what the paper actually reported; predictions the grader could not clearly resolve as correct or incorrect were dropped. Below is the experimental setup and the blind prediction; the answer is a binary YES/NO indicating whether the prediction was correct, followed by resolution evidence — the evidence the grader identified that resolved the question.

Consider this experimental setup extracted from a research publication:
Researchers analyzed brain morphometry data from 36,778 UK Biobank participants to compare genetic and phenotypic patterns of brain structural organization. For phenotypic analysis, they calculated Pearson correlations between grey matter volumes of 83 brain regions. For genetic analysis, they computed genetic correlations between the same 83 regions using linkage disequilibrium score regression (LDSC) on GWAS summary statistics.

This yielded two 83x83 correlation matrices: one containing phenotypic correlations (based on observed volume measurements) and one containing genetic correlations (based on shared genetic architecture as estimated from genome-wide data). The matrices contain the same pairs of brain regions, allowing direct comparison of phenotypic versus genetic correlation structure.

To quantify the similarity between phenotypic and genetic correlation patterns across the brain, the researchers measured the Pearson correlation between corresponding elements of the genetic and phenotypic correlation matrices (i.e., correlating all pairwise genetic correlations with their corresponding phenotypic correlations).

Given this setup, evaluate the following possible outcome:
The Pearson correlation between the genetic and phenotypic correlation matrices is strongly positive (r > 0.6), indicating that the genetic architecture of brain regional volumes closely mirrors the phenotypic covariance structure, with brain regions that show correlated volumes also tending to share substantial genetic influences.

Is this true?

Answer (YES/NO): YES